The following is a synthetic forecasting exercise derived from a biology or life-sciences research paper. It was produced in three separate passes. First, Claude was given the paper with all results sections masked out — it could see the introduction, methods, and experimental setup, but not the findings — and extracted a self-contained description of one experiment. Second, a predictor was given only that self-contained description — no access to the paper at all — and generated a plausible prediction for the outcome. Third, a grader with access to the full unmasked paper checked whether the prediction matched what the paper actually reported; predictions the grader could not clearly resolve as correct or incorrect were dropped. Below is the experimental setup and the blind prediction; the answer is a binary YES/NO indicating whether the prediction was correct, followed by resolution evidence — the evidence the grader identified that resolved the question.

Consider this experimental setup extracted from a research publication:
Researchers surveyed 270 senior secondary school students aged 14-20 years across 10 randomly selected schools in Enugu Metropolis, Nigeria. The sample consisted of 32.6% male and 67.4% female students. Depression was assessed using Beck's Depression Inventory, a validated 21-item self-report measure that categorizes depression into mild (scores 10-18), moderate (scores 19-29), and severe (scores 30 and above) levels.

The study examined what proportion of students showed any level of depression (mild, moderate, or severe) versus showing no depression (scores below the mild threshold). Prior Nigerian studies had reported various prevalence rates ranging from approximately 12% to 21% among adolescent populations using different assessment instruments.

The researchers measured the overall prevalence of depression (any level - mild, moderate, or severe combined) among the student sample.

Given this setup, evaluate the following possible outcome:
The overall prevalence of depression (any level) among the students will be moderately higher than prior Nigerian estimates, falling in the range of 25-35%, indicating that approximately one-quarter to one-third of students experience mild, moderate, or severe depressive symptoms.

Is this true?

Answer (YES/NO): NO